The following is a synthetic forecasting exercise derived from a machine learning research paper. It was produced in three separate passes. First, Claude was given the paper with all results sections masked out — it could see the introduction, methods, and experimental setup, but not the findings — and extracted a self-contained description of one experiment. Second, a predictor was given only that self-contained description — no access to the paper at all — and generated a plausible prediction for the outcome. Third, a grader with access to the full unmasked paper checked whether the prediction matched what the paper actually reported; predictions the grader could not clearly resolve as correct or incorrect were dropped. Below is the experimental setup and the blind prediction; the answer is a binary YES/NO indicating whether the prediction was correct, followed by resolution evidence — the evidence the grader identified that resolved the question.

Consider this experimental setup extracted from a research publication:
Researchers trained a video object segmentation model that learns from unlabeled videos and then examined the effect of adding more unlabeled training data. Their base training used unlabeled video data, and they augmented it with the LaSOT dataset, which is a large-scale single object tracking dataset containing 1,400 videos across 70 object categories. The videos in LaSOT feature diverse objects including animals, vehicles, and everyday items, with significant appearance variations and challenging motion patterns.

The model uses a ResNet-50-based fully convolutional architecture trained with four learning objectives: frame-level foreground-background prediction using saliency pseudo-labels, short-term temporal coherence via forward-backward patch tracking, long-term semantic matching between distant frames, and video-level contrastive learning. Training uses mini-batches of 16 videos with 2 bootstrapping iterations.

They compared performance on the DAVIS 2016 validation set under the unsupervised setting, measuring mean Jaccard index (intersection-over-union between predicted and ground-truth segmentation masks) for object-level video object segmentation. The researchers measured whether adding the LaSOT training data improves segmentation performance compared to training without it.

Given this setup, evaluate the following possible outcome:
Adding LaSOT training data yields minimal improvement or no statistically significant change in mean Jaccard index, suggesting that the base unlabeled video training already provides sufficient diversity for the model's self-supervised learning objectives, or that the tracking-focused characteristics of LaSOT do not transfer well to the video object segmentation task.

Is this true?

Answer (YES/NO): NO